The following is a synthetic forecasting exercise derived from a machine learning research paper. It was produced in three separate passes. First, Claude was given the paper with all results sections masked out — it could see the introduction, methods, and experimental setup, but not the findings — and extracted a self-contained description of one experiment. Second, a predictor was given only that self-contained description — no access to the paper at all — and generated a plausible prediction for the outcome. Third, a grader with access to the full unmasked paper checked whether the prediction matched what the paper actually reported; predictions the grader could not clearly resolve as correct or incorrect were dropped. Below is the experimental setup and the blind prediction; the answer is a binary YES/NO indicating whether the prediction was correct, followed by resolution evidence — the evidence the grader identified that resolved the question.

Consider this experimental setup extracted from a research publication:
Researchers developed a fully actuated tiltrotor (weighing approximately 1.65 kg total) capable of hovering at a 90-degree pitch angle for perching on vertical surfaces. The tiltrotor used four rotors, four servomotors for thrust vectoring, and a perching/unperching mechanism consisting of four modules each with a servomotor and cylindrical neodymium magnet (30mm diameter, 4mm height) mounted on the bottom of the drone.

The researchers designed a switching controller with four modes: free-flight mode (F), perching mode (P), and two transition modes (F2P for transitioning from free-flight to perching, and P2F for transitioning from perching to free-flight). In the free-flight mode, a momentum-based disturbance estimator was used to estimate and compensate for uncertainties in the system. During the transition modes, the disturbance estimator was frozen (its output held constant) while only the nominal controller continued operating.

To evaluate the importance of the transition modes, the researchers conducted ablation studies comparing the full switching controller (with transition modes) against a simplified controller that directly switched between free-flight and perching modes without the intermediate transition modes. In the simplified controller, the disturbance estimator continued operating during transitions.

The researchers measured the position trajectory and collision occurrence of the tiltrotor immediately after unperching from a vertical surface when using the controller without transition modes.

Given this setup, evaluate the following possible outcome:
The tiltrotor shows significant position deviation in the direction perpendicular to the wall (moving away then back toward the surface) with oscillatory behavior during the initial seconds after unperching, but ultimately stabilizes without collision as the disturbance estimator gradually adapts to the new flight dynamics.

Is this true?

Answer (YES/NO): NO